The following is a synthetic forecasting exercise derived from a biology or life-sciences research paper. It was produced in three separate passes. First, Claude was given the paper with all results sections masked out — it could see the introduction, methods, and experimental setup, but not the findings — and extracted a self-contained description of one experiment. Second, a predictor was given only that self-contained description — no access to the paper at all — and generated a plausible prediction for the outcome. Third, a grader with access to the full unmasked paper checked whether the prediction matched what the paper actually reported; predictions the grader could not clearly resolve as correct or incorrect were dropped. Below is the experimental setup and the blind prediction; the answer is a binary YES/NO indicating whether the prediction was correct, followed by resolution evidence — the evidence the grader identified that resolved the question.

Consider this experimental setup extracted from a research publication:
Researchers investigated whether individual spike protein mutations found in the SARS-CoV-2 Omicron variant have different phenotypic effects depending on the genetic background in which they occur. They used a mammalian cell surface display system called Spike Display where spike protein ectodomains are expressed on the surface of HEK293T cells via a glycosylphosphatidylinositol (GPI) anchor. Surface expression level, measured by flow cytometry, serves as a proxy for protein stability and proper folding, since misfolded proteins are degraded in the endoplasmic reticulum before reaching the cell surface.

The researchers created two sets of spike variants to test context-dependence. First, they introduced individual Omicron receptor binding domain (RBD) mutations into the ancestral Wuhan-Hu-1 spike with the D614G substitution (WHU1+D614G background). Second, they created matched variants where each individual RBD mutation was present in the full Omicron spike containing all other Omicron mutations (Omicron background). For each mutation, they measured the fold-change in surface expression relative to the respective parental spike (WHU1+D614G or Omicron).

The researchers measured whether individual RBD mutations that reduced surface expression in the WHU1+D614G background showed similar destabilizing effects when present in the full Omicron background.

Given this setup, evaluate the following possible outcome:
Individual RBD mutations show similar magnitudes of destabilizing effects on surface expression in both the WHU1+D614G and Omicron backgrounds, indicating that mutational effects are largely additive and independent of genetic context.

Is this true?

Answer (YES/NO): NO